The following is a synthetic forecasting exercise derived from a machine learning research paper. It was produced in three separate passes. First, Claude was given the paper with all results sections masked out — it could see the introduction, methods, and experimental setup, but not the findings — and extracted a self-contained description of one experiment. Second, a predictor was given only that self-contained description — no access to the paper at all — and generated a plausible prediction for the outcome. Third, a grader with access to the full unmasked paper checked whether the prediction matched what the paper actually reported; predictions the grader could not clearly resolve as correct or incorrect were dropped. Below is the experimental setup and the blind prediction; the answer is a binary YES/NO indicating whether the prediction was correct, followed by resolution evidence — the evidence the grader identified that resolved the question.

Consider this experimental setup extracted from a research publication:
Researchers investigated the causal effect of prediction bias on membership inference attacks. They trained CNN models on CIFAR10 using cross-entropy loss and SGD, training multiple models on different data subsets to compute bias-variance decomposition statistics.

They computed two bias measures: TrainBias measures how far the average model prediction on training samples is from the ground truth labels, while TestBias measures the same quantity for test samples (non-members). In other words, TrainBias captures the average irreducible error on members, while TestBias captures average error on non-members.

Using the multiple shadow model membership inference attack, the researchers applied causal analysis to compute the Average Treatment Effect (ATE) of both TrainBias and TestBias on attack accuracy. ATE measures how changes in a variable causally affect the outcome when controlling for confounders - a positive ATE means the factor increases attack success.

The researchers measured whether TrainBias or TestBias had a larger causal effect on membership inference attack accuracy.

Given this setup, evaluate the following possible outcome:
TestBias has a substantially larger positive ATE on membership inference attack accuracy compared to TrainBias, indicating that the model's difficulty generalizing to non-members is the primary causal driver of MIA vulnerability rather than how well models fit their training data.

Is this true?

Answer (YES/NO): YES